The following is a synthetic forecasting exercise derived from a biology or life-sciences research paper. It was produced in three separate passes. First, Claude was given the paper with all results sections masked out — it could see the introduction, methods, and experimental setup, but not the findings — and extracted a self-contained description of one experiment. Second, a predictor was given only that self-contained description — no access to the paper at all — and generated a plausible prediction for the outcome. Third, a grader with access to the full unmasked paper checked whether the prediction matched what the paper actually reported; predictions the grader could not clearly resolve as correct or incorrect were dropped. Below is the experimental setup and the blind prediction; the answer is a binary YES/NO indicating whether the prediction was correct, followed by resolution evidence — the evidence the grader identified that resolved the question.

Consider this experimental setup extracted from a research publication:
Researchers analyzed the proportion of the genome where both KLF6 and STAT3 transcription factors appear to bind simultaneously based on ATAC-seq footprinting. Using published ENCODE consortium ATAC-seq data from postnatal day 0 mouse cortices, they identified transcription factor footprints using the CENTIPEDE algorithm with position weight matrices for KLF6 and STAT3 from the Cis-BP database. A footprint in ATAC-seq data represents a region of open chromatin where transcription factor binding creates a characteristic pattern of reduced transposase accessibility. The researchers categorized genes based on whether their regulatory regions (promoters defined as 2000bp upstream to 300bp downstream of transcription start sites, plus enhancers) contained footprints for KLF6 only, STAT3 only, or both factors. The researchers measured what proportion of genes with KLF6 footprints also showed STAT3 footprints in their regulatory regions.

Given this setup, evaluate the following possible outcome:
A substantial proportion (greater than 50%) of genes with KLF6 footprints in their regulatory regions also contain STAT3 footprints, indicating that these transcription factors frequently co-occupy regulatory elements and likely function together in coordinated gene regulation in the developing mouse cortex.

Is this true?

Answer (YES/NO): NO